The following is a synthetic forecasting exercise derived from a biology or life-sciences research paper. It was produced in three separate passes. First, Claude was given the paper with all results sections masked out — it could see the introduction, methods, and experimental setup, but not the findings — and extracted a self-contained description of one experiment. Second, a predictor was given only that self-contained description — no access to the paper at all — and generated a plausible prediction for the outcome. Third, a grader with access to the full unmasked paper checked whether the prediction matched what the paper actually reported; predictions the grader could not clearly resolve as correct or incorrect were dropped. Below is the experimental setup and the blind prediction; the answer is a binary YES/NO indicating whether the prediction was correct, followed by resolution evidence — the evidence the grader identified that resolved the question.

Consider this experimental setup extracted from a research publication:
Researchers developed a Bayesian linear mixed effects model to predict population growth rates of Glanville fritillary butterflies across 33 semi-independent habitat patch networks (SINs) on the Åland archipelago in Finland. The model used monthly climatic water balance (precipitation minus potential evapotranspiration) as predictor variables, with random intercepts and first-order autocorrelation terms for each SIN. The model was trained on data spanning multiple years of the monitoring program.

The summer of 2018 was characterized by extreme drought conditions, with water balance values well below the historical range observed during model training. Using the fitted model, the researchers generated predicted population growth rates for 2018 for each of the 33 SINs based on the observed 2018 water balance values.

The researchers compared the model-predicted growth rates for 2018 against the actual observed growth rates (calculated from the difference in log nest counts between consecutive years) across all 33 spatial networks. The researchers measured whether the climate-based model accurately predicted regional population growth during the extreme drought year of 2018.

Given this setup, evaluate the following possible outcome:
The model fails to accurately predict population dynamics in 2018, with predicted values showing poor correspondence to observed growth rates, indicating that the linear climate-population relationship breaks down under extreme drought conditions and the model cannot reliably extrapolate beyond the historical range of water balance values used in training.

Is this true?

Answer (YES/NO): NO